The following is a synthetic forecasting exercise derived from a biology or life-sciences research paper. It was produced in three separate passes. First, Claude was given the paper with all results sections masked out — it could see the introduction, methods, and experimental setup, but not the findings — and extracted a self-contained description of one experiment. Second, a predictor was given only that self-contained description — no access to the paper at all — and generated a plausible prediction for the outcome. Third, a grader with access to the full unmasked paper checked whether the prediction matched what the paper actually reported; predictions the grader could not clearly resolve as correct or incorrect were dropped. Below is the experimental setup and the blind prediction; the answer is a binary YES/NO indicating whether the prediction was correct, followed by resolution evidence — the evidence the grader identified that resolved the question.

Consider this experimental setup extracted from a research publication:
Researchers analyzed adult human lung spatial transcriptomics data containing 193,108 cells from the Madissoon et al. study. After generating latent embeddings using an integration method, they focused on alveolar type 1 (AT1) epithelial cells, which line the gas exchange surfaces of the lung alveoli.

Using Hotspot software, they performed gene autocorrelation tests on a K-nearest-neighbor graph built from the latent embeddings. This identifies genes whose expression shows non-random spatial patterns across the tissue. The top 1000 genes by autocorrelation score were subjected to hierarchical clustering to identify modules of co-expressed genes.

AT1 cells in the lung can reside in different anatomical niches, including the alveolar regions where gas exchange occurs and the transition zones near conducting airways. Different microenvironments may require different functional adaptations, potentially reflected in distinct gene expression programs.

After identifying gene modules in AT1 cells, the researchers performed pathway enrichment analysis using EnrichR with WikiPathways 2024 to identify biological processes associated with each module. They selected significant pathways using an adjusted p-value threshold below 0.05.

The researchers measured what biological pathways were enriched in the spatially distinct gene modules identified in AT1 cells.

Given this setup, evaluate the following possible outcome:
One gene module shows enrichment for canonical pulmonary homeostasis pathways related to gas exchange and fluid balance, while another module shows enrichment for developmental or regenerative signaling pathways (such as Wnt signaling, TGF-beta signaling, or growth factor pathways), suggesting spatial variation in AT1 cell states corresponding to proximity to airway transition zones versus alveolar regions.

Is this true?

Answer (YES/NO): NO